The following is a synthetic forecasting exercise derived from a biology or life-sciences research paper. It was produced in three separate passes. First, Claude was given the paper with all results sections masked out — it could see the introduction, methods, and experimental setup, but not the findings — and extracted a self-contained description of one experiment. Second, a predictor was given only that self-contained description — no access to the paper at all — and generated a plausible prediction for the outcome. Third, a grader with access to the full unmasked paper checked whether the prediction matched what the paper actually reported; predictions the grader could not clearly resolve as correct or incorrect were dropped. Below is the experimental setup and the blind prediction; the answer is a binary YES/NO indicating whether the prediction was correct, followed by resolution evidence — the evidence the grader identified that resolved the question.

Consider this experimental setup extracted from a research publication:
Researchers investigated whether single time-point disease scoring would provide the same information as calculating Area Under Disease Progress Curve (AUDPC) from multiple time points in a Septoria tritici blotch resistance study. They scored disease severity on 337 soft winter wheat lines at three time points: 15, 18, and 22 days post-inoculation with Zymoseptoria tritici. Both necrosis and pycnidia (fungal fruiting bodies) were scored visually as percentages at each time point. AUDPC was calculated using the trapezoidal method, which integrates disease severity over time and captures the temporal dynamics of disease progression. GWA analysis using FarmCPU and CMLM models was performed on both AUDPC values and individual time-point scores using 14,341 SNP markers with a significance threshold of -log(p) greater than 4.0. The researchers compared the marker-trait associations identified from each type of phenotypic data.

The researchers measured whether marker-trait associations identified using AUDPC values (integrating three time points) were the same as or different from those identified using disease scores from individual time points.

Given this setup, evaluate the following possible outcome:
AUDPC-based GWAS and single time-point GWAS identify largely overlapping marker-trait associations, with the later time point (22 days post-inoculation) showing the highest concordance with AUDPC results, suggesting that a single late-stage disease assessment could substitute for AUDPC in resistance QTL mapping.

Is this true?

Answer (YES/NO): NO